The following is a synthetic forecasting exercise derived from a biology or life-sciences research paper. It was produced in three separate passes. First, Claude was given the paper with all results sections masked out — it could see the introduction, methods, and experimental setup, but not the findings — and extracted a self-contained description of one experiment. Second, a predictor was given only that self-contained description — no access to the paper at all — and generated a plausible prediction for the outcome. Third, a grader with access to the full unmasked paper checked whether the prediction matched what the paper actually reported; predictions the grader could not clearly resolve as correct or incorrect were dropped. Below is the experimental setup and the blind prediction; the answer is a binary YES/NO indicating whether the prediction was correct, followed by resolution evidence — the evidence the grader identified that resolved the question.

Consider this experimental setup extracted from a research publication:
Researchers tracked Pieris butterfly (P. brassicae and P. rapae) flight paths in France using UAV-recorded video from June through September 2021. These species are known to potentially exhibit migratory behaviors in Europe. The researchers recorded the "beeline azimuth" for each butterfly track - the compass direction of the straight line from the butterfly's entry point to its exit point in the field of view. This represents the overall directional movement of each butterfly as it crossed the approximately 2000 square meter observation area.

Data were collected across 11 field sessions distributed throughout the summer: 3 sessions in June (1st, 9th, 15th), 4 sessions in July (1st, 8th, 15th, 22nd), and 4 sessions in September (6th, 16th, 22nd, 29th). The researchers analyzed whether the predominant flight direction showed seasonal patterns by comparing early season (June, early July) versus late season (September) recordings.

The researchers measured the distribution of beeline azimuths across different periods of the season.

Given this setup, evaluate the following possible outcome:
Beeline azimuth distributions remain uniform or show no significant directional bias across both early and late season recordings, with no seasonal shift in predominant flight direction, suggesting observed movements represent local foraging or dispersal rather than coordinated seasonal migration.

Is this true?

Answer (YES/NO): NO